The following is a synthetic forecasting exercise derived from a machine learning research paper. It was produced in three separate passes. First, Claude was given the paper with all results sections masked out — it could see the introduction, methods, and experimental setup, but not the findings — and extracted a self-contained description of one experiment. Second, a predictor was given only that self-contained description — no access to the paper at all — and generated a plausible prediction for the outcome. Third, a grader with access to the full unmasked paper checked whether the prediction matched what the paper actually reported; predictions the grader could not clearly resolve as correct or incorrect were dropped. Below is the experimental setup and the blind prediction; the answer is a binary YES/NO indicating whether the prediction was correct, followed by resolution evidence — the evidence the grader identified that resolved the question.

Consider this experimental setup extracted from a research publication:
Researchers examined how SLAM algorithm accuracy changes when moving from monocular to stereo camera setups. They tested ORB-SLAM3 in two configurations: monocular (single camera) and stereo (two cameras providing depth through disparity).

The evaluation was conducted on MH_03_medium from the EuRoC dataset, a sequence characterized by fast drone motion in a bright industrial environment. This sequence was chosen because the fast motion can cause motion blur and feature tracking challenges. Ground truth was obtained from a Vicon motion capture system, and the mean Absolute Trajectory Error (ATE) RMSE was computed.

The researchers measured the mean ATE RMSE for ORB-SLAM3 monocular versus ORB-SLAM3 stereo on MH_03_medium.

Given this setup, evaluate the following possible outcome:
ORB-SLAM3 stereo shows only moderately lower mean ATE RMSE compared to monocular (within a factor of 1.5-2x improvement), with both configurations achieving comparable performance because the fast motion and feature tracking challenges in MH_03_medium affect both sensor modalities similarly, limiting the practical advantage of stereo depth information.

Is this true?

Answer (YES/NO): NO